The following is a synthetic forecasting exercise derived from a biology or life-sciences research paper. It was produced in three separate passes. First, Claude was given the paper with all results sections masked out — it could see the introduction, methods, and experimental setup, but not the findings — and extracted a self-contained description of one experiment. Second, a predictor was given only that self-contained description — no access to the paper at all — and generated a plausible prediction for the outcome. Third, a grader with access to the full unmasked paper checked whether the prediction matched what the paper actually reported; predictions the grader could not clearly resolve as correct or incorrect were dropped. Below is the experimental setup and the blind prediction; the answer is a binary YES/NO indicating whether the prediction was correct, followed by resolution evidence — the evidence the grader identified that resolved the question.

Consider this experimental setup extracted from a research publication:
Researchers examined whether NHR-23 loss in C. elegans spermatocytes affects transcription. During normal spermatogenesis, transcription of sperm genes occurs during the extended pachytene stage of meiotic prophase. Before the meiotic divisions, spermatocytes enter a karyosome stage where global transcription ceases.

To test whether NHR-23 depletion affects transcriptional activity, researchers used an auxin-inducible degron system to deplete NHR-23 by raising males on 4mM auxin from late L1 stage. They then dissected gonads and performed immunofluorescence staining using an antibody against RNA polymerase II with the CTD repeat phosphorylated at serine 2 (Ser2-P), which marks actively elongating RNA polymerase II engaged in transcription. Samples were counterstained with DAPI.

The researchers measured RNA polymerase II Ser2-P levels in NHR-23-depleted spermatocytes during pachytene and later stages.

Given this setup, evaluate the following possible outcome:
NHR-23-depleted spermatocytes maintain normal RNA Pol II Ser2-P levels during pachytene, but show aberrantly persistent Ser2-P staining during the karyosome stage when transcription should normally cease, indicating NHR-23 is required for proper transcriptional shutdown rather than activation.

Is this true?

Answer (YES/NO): YES